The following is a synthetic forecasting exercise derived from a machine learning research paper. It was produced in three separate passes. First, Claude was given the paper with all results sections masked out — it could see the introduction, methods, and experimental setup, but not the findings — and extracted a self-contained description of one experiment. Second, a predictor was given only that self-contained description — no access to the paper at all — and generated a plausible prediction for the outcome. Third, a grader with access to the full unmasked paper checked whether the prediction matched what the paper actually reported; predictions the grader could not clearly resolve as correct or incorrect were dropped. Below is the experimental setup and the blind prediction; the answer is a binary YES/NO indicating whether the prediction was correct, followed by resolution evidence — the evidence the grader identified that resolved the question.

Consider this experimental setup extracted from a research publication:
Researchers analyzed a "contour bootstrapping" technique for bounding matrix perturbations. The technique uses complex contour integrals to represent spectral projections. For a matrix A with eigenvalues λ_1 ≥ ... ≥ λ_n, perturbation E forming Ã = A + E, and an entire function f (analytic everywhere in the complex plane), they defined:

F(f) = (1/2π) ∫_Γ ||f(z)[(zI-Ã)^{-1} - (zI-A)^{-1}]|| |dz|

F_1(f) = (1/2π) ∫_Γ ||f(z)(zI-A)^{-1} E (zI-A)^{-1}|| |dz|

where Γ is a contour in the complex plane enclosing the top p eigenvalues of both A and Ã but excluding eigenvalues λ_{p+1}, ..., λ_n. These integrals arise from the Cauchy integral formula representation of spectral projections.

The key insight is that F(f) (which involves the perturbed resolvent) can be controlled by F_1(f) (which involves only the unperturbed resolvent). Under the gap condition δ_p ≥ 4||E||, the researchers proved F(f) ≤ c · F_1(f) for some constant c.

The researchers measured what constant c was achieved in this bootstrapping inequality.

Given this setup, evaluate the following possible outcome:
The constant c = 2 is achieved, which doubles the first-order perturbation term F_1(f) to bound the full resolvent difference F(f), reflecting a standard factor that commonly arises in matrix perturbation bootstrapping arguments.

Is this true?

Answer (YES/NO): YES